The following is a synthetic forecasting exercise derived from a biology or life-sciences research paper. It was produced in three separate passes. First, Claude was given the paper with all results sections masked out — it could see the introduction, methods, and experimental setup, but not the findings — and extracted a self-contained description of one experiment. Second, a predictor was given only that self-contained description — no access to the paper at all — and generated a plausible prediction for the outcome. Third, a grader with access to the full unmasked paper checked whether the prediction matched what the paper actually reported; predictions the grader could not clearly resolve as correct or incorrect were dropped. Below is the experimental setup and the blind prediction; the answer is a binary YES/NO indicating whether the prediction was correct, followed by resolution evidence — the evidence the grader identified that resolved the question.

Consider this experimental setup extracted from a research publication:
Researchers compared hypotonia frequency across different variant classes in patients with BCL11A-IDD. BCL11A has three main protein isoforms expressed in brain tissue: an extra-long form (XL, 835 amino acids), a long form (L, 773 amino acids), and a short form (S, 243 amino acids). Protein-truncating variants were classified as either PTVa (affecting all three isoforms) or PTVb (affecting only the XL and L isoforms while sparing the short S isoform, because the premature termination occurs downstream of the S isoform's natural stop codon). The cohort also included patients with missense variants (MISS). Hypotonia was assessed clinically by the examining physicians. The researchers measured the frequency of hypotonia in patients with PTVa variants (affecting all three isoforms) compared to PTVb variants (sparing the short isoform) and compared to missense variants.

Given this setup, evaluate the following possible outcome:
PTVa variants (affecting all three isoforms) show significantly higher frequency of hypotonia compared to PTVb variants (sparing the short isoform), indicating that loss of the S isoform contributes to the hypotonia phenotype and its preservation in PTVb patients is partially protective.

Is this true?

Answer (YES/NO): YES